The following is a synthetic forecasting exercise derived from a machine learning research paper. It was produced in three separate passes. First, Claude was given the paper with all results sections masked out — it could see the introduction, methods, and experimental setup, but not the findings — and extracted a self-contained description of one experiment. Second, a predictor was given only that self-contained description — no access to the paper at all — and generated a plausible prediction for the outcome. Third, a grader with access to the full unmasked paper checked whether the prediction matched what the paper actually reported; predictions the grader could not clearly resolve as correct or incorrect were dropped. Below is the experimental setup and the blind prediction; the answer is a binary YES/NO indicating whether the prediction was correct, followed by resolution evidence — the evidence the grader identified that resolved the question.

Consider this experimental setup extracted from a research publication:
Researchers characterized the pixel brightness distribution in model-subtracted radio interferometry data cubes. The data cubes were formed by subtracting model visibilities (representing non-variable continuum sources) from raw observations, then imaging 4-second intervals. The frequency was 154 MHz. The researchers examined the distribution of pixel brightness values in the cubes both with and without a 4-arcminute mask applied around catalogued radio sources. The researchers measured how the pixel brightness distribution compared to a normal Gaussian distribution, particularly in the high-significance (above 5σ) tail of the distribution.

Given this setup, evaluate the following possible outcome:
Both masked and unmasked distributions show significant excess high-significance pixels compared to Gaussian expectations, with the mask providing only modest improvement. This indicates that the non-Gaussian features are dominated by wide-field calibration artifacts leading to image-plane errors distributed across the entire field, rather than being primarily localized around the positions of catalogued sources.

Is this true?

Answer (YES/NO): NO